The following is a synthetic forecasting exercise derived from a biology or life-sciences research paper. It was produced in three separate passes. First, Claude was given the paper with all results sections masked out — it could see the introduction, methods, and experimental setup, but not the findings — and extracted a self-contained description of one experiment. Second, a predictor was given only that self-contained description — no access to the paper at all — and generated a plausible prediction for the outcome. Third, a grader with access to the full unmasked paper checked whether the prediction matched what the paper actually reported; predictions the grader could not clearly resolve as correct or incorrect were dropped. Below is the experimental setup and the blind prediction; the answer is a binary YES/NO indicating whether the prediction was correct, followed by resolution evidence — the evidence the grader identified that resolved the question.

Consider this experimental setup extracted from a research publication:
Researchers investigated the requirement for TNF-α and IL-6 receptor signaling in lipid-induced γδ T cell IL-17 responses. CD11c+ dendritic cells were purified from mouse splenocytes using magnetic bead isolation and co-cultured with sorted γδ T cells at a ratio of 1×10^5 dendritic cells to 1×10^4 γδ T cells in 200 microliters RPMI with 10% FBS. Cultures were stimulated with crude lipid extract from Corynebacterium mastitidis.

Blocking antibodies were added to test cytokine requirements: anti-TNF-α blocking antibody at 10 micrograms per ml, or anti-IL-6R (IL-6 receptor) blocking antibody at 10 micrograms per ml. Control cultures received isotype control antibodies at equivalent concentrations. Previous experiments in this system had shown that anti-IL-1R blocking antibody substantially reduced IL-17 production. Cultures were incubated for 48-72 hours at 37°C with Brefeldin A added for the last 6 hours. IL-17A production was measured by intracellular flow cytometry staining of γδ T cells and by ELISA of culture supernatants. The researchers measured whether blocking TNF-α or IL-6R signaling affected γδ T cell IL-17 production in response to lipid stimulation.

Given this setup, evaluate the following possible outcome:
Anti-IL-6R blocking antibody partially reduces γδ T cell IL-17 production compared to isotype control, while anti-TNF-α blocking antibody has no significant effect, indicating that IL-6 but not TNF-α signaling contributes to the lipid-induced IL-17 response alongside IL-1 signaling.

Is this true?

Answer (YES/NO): NO